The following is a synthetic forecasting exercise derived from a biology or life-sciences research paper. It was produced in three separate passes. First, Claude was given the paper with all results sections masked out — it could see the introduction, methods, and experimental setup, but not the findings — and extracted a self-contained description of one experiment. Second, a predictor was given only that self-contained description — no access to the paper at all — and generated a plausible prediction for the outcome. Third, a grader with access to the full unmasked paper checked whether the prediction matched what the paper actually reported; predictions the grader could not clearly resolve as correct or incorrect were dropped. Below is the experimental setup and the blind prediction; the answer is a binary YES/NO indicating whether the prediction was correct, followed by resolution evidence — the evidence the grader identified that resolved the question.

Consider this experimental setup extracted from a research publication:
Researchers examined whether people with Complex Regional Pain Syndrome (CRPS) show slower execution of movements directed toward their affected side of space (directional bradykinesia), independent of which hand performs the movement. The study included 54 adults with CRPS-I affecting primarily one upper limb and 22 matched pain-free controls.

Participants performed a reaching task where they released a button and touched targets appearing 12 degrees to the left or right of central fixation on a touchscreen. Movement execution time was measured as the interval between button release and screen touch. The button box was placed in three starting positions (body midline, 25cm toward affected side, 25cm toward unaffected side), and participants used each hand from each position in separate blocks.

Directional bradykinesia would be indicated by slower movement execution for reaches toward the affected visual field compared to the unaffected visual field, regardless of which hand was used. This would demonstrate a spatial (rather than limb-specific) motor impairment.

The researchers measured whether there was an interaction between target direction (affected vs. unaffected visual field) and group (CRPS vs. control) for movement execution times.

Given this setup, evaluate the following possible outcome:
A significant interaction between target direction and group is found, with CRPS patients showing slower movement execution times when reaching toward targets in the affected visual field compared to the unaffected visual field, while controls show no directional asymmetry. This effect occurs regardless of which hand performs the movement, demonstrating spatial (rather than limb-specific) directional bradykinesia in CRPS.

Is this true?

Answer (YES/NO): NO